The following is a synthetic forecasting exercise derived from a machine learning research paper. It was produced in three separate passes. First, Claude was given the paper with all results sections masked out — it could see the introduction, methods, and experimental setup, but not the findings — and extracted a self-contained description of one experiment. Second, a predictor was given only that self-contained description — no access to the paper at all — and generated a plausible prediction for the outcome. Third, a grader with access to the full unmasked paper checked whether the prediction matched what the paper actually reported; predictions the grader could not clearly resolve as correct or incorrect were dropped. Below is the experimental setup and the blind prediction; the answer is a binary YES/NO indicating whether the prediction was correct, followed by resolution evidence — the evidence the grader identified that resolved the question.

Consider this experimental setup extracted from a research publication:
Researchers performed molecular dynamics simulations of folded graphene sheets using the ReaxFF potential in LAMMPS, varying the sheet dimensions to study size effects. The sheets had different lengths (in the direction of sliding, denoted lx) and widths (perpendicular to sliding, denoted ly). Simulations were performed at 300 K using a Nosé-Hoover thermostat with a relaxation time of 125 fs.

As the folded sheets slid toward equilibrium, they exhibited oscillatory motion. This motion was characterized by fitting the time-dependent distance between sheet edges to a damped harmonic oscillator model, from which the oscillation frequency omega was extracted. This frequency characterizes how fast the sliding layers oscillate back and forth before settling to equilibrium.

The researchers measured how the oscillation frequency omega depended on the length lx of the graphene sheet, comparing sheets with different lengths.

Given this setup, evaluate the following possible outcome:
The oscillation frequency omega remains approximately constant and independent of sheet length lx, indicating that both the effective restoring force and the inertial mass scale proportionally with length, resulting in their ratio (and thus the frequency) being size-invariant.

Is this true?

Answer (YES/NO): NO